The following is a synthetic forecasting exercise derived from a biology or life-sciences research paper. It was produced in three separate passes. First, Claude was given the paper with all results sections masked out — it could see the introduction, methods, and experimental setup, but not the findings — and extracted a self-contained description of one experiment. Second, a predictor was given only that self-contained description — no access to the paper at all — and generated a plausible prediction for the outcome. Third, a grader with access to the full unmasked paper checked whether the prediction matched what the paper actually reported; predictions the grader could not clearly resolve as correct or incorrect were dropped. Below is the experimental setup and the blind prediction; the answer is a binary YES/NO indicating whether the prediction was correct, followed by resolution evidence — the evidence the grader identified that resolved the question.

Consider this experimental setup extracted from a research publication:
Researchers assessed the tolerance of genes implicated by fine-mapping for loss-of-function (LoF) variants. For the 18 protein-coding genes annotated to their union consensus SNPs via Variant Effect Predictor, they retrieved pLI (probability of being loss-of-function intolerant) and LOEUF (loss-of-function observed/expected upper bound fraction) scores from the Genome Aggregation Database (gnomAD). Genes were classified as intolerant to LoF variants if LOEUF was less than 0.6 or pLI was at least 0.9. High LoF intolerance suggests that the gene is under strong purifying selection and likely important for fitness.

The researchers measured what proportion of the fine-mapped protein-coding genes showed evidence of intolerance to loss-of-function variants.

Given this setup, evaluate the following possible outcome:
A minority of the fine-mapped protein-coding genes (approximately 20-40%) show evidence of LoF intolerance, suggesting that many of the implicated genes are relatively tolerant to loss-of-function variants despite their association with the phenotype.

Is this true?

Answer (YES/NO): NO